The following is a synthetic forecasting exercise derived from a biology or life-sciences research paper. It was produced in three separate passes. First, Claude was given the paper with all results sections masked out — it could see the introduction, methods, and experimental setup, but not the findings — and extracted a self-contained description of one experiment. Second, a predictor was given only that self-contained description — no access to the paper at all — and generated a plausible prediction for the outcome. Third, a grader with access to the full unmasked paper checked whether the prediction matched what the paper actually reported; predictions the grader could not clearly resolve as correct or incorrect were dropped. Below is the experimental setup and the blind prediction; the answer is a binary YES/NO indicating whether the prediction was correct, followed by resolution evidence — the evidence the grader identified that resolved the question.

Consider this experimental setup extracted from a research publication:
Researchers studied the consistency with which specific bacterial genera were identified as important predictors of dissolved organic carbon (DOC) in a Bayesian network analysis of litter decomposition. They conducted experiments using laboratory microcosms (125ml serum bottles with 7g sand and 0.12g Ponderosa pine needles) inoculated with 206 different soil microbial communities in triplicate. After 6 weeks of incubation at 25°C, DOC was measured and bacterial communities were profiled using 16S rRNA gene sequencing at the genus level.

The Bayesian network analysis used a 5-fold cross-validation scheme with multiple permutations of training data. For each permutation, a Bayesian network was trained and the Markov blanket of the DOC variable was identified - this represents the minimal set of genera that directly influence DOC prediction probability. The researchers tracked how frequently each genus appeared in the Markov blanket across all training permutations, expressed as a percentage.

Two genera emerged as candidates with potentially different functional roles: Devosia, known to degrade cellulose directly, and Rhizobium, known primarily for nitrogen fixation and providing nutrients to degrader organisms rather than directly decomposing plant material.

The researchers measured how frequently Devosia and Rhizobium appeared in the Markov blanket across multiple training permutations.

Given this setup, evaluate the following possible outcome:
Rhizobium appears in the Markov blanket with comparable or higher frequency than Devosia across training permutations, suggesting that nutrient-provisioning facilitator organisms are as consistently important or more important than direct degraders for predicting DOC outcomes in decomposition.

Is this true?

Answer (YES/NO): YES